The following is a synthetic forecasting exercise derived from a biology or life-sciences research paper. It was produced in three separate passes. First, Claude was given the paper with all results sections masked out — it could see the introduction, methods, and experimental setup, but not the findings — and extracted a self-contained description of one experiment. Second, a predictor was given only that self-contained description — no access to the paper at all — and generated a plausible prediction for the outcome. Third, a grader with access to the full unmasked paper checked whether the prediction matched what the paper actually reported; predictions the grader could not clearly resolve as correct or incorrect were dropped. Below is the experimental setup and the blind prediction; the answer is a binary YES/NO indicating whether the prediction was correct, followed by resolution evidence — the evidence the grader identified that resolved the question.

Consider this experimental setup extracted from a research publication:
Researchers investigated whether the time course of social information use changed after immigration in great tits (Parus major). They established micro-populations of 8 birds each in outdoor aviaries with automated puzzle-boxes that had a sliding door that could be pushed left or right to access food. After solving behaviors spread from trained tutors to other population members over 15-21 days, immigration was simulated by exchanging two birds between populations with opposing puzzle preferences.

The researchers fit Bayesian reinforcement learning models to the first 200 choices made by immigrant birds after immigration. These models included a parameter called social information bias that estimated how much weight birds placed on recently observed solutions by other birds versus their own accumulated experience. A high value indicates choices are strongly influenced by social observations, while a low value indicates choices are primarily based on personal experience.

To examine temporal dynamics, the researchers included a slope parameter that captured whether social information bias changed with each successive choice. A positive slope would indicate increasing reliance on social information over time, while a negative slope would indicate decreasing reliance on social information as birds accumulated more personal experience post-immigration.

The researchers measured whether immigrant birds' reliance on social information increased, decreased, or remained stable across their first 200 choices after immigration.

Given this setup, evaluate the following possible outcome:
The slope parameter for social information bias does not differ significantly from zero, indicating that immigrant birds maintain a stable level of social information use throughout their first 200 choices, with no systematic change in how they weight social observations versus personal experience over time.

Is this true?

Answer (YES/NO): NO